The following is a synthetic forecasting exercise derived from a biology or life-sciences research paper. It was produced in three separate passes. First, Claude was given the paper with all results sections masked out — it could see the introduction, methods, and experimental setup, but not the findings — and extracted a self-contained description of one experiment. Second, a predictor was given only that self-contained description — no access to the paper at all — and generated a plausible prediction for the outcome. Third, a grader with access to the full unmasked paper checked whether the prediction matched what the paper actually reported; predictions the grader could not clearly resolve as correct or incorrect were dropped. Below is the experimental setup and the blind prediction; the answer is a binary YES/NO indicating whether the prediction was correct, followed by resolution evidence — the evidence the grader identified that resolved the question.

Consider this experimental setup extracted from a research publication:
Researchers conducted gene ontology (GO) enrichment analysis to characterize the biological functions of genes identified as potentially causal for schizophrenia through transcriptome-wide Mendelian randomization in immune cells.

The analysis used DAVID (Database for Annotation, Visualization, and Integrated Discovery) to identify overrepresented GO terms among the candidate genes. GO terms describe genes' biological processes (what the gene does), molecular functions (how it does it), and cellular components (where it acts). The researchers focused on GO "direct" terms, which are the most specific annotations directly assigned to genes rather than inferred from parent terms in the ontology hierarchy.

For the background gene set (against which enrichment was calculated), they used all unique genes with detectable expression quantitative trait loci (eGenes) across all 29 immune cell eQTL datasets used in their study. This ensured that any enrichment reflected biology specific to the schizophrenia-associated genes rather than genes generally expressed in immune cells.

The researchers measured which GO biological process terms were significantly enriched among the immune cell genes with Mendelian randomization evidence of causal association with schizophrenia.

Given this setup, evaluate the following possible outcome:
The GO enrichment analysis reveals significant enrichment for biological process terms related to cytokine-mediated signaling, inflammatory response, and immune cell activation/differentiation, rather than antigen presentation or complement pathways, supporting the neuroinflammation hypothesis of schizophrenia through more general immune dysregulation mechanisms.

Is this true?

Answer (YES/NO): NO